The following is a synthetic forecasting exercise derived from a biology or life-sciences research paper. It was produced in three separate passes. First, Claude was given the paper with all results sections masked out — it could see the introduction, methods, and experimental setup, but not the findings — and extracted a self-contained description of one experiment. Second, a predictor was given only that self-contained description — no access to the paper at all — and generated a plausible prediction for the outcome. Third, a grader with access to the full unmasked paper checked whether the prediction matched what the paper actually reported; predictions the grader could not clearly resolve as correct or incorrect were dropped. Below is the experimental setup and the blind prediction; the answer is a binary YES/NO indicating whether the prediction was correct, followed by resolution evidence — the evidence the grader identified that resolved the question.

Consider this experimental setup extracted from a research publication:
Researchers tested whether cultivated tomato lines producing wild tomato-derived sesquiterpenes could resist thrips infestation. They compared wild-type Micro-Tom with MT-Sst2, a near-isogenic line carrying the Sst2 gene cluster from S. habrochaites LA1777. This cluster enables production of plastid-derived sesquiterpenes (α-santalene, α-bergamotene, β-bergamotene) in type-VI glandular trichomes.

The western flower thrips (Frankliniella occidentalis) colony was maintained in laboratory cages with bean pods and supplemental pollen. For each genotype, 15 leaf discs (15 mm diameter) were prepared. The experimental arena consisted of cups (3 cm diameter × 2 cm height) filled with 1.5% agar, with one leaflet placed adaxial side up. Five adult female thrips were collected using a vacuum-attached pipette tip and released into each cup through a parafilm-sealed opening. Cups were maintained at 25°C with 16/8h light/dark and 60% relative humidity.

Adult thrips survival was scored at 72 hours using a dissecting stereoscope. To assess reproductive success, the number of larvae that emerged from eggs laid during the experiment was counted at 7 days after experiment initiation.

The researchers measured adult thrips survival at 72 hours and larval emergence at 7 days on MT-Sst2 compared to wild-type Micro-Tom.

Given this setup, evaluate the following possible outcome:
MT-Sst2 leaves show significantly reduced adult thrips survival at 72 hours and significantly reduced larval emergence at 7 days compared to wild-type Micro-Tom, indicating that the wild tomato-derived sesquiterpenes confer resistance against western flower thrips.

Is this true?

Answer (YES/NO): NO